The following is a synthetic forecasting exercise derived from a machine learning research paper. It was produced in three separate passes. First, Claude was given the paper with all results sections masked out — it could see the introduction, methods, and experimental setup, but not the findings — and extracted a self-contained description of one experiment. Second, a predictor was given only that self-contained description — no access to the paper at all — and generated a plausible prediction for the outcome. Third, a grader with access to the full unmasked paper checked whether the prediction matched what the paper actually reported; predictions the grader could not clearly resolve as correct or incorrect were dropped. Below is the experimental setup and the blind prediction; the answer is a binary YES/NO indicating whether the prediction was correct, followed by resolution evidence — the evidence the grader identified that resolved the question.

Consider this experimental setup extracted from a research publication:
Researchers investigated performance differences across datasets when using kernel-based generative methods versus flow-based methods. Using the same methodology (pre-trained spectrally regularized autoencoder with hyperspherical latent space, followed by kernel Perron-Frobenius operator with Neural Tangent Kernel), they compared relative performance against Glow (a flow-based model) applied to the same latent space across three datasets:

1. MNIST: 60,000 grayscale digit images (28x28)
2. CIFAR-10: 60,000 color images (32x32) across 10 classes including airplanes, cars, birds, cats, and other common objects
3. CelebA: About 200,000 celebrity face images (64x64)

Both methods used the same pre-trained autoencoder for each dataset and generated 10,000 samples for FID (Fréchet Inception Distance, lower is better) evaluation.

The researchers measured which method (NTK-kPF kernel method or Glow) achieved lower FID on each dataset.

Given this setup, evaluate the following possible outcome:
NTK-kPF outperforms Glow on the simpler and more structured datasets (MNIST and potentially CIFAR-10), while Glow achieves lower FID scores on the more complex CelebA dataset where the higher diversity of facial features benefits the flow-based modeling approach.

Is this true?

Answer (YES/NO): NO